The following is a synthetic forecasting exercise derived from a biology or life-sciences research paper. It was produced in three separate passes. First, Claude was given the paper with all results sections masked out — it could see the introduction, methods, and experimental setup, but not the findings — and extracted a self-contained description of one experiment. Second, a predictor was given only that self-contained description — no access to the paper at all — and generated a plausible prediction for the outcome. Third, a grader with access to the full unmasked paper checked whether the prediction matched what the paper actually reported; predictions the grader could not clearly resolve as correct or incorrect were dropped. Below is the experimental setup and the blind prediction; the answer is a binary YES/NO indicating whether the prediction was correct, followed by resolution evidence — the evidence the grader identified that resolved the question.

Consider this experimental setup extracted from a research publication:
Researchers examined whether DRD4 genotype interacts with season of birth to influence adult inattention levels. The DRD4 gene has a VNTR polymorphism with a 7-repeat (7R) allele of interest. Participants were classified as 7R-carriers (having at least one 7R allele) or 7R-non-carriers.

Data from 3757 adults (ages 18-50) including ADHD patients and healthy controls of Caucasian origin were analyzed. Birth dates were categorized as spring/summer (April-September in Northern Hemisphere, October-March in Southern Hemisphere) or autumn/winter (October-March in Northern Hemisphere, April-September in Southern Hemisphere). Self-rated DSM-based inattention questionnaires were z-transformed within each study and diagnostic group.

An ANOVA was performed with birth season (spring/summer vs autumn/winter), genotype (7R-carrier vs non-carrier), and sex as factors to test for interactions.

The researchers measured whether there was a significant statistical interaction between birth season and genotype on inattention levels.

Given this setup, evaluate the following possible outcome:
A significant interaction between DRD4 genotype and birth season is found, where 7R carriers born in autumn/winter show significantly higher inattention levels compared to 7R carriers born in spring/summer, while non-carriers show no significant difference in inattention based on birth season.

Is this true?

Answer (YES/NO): NO